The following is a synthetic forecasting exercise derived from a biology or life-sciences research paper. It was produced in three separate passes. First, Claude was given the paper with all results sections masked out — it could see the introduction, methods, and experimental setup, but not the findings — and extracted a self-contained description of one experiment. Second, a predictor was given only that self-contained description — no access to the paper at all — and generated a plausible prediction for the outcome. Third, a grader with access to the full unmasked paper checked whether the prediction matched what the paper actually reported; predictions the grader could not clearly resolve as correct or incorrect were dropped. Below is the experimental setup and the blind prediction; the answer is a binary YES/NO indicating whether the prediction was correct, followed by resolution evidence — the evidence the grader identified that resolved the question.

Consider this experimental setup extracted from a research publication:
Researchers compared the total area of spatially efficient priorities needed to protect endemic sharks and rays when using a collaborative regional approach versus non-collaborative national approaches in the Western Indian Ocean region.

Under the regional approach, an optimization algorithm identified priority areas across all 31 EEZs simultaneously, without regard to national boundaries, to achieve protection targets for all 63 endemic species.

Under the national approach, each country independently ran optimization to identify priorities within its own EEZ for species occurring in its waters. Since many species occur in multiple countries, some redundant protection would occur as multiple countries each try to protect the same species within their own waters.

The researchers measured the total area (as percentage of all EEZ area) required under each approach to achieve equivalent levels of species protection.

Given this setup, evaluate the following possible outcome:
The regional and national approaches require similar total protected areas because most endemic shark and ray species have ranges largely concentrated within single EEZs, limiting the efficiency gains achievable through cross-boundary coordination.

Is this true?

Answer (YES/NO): NO